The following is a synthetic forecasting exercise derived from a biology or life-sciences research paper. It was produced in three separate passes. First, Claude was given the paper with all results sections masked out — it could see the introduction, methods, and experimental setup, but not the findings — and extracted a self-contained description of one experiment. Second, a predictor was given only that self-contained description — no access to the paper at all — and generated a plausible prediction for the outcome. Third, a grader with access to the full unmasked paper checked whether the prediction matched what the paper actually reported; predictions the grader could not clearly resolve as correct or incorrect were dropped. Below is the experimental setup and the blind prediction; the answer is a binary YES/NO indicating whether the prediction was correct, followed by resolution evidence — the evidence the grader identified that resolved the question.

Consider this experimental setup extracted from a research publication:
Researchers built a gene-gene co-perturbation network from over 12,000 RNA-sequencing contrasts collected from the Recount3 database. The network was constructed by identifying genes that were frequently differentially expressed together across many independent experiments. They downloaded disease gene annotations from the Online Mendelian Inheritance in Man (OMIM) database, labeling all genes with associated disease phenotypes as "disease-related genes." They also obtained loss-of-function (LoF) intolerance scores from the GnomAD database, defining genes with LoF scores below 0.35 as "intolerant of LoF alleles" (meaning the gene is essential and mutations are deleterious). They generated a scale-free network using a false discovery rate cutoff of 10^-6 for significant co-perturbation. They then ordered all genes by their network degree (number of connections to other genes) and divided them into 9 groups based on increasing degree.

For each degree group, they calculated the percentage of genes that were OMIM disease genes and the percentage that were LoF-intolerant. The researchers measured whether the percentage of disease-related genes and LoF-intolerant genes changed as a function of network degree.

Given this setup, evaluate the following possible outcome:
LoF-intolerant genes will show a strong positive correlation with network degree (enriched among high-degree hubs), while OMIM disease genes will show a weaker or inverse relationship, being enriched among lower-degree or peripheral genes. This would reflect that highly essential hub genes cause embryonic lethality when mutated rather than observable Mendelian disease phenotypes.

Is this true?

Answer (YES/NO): NO